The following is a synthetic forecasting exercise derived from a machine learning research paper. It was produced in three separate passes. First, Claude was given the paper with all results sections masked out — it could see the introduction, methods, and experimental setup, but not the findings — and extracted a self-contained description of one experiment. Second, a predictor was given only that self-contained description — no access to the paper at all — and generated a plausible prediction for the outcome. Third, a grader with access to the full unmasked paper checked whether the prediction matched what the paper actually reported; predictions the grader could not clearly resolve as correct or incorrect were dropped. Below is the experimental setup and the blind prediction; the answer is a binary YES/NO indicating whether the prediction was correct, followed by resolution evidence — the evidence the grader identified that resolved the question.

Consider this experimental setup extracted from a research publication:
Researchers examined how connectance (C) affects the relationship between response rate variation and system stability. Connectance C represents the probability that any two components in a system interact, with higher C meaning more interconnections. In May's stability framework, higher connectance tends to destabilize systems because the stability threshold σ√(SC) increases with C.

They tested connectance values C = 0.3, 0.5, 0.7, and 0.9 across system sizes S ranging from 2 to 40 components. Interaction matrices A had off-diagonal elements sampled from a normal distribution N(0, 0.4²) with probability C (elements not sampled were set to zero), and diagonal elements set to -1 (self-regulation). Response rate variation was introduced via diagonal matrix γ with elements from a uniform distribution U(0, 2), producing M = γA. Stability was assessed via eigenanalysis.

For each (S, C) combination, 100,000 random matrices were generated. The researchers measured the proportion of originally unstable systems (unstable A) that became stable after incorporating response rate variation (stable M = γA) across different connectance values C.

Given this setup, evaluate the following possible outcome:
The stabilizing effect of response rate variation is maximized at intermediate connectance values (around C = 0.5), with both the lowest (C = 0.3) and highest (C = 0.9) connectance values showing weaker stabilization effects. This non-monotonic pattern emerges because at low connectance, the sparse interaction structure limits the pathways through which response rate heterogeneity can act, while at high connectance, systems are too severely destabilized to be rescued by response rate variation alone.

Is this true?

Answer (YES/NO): NO